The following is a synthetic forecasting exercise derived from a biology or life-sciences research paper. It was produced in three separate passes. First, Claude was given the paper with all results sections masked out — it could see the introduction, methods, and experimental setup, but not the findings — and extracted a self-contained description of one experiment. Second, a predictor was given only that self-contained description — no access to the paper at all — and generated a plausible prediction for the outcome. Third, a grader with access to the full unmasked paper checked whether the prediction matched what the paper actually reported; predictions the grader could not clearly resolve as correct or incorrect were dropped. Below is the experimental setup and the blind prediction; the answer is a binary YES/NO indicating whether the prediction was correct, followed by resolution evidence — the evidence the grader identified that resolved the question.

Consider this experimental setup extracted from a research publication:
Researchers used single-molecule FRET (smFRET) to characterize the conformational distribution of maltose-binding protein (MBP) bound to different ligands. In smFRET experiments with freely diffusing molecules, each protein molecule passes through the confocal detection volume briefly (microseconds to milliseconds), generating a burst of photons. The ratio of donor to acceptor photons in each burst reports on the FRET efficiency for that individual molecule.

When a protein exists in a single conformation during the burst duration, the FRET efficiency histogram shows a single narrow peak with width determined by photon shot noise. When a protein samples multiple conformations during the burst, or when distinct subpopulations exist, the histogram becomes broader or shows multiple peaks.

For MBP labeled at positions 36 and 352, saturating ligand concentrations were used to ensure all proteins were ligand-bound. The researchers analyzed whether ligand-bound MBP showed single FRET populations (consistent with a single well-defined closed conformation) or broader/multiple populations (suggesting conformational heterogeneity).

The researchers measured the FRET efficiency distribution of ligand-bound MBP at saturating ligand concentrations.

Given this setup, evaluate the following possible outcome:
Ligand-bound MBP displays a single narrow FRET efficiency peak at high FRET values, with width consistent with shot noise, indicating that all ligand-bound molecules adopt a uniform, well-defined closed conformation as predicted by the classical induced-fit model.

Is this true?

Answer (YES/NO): NO